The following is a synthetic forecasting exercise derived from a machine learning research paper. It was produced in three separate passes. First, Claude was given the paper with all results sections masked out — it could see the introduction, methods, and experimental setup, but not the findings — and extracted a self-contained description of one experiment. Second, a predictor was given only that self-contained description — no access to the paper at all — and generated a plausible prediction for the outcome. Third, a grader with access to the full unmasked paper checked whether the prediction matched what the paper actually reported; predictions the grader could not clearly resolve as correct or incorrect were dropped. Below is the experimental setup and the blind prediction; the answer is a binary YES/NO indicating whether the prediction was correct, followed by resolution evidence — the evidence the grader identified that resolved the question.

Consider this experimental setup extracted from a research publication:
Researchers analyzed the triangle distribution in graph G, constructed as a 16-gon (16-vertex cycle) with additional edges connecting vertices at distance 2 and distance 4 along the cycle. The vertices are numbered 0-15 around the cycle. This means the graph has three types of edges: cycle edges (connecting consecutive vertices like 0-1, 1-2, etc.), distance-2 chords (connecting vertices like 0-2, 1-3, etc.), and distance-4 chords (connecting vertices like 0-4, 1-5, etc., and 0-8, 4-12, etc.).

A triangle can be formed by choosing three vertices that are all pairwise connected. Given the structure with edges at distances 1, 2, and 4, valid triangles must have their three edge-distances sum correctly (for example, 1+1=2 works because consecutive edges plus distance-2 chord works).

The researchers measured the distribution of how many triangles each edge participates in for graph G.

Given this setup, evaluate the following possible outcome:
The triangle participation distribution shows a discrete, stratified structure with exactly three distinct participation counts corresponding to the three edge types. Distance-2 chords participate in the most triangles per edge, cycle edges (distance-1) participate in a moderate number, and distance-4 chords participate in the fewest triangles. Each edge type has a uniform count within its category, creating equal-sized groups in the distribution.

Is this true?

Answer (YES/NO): YES